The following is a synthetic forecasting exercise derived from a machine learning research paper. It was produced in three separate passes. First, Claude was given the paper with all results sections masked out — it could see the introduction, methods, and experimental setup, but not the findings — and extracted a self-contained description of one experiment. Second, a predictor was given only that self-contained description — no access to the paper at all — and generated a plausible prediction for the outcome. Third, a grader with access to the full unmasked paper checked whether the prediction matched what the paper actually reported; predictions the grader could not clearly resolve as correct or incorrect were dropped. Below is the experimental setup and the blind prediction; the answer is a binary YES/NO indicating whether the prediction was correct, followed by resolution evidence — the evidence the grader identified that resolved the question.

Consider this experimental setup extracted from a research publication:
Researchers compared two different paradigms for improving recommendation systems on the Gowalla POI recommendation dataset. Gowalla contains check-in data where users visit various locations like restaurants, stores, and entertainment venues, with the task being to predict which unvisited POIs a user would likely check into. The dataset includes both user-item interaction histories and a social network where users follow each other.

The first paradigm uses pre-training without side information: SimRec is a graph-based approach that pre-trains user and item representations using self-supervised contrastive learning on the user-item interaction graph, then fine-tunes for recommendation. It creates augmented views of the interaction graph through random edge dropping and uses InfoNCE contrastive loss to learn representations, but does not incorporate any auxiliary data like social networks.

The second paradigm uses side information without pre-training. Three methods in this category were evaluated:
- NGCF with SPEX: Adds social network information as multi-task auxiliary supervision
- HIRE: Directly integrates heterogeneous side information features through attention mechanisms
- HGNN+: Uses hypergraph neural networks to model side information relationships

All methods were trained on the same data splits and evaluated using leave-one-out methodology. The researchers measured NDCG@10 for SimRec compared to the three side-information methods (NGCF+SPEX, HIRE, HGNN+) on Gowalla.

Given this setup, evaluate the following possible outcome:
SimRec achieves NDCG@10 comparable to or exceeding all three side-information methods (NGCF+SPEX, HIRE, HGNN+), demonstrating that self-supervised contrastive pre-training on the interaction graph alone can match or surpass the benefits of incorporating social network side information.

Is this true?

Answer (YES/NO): YES